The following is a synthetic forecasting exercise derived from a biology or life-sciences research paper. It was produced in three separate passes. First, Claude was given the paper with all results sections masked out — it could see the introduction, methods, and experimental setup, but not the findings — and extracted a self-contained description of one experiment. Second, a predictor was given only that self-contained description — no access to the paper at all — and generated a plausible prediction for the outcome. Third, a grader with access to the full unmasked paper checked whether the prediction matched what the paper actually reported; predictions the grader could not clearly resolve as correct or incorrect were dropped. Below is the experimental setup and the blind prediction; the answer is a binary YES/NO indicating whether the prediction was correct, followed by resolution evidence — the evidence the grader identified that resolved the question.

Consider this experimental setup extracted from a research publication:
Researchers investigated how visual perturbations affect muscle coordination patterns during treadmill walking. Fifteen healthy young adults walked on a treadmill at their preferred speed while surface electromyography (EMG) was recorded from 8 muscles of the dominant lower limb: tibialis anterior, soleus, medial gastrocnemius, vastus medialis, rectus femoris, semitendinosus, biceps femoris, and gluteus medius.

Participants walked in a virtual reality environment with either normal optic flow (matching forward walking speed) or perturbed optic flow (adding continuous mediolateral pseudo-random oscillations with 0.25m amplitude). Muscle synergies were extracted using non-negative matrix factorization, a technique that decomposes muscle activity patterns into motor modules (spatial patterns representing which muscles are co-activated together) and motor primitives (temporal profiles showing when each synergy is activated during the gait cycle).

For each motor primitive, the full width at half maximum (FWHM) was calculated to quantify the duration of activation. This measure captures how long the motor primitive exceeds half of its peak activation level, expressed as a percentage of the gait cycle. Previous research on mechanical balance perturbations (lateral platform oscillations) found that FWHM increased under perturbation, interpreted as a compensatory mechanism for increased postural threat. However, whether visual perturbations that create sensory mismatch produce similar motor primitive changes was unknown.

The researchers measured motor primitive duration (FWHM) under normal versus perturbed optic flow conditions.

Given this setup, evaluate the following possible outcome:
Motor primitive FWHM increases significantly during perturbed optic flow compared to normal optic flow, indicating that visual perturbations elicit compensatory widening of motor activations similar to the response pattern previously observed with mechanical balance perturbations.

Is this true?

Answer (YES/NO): NO